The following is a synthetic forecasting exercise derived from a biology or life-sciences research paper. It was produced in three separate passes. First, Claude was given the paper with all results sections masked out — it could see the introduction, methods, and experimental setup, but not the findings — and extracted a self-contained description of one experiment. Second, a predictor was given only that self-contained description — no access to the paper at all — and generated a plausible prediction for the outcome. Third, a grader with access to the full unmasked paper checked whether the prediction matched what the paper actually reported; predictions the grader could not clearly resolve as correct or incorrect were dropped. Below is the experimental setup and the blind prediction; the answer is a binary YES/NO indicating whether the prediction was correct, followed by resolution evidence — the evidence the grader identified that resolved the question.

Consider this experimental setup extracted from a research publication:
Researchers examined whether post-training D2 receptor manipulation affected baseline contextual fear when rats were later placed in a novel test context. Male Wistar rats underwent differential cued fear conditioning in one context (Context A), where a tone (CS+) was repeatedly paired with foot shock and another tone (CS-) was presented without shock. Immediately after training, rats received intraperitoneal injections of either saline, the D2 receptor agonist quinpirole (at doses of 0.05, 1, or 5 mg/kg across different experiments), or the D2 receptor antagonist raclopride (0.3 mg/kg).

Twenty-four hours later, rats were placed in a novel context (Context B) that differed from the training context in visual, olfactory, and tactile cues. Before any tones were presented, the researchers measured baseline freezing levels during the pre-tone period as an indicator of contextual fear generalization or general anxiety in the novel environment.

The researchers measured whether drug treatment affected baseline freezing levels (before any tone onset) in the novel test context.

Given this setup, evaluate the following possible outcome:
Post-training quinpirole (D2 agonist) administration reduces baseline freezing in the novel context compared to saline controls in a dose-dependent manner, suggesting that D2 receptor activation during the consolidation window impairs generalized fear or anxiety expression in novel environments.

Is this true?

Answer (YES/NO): NO